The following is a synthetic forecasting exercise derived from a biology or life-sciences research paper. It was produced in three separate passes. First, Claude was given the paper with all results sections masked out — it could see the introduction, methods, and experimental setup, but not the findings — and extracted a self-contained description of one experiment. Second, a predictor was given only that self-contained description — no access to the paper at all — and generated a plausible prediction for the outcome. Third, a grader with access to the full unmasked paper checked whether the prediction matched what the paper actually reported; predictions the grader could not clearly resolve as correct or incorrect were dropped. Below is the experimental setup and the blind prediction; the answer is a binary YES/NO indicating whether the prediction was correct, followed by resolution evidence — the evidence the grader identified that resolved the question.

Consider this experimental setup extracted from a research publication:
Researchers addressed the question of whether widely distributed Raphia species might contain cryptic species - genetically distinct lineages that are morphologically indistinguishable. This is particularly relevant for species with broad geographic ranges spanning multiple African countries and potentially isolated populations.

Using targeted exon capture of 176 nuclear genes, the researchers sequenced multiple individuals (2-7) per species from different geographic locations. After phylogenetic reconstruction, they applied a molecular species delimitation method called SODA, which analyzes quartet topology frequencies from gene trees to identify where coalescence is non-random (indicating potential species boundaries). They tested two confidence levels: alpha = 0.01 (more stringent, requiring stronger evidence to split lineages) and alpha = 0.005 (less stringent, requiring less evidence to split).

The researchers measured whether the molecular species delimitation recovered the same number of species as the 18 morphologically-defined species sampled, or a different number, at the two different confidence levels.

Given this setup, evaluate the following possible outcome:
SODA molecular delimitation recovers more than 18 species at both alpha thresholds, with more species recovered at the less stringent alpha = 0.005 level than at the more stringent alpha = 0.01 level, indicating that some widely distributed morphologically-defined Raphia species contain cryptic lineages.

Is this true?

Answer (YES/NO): NO